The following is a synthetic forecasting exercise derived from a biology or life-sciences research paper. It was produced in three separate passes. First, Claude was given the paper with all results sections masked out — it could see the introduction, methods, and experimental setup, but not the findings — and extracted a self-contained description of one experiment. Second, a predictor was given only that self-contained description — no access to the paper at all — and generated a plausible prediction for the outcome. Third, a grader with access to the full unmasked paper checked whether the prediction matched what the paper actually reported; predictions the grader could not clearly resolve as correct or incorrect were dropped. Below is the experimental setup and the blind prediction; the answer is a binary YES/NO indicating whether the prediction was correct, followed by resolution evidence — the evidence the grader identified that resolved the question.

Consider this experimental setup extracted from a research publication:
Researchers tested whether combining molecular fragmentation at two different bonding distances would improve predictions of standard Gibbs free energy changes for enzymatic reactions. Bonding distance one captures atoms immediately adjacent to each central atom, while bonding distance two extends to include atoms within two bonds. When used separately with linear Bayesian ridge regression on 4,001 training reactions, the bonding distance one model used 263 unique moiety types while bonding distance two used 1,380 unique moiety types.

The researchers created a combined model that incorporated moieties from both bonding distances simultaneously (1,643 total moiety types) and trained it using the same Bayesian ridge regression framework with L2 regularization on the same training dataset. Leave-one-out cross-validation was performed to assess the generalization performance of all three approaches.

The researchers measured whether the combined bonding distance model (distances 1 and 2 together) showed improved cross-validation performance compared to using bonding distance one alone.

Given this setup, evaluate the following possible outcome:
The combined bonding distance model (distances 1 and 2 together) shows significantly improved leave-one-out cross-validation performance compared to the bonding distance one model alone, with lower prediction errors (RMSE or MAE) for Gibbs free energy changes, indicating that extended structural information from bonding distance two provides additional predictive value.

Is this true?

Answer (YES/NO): NO